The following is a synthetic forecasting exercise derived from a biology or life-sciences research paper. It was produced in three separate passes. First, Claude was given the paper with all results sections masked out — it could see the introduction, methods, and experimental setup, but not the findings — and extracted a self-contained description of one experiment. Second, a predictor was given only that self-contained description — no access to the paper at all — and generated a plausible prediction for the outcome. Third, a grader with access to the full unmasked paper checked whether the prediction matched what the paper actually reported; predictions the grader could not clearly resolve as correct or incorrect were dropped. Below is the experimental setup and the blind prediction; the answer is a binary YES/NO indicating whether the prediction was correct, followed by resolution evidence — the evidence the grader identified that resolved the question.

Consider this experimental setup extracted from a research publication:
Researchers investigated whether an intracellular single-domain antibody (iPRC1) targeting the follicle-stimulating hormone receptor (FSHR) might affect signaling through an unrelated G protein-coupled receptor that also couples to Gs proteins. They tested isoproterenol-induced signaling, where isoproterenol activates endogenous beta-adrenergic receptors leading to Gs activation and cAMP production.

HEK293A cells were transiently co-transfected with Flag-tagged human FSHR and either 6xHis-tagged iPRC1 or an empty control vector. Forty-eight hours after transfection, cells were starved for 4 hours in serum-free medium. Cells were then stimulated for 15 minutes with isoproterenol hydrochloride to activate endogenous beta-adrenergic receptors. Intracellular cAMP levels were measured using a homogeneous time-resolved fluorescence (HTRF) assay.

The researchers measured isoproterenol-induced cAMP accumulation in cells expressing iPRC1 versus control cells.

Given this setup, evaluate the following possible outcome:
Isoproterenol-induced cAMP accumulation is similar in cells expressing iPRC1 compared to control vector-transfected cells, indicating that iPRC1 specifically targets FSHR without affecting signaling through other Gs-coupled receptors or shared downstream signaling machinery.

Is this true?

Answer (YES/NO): YES